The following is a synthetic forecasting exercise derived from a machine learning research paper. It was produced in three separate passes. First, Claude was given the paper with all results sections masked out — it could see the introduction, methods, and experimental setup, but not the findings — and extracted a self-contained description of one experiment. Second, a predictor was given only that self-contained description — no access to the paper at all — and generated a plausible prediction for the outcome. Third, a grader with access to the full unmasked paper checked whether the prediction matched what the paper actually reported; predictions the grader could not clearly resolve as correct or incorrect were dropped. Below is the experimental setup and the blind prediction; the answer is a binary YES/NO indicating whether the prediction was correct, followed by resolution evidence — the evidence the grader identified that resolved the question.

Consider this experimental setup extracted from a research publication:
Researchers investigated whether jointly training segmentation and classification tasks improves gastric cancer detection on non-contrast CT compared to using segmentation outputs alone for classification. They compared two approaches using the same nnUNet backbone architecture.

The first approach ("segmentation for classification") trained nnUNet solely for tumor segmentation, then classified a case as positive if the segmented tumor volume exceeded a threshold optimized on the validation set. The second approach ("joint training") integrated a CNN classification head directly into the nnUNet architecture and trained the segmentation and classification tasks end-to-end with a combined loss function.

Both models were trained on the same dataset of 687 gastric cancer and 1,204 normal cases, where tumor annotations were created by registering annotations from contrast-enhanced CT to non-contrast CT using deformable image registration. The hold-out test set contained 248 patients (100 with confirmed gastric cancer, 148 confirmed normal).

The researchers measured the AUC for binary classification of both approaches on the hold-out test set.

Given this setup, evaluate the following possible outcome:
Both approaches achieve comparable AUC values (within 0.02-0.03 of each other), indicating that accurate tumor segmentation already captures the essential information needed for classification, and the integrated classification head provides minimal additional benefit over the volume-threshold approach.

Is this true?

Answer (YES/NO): YES